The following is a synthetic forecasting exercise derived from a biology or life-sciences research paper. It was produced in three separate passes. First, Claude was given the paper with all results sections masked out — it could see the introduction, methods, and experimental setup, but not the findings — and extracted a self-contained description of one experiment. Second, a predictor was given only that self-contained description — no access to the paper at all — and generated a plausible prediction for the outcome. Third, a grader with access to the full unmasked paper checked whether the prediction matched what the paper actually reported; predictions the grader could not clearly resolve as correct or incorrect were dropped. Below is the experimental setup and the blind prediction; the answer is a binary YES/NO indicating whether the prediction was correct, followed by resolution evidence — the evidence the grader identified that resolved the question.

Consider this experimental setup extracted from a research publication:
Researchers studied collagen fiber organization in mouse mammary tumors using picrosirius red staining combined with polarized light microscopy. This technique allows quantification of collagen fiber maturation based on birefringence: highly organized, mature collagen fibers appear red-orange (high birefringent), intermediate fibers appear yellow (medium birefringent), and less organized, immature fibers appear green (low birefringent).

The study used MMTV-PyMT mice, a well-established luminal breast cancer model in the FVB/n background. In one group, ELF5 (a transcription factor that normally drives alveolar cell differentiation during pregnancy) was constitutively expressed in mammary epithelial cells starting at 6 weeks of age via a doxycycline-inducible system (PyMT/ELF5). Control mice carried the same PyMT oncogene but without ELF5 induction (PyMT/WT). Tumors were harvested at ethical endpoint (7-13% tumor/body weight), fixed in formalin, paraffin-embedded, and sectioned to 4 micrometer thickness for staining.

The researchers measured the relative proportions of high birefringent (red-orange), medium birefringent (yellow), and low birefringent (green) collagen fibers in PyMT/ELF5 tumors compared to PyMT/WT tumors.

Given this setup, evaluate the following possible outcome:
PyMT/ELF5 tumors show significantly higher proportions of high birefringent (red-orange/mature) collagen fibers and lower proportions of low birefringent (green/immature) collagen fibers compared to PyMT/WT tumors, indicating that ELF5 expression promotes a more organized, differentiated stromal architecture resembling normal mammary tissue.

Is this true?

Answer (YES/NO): NO